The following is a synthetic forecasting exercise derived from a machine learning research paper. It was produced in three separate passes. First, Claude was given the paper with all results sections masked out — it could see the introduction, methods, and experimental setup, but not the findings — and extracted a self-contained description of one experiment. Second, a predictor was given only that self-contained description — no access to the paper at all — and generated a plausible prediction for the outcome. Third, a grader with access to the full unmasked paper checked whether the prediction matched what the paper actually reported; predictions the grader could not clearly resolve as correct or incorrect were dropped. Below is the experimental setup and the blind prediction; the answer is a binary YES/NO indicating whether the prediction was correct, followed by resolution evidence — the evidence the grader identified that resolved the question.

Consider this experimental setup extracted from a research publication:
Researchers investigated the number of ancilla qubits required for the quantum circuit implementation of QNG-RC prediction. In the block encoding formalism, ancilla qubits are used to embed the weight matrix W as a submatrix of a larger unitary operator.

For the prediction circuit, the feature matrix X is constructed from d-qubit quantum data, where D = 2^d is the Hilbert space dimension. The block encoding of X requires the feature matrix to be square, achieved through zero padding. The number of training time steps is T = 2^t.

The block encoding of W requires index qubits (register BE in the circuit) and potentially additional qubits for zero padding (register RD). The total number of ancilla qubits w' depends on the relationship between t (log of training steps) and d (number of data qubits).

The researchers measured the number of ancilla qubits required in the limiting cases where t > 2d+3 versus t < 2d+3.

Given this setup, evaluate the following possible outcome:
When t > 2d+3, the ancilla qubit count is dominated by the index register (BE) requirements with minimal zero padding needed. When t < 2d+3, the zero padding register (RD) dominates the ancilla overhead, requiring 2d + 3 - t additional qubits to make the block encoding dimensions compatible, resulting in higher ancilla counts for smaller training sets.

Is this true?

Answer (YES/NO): NO